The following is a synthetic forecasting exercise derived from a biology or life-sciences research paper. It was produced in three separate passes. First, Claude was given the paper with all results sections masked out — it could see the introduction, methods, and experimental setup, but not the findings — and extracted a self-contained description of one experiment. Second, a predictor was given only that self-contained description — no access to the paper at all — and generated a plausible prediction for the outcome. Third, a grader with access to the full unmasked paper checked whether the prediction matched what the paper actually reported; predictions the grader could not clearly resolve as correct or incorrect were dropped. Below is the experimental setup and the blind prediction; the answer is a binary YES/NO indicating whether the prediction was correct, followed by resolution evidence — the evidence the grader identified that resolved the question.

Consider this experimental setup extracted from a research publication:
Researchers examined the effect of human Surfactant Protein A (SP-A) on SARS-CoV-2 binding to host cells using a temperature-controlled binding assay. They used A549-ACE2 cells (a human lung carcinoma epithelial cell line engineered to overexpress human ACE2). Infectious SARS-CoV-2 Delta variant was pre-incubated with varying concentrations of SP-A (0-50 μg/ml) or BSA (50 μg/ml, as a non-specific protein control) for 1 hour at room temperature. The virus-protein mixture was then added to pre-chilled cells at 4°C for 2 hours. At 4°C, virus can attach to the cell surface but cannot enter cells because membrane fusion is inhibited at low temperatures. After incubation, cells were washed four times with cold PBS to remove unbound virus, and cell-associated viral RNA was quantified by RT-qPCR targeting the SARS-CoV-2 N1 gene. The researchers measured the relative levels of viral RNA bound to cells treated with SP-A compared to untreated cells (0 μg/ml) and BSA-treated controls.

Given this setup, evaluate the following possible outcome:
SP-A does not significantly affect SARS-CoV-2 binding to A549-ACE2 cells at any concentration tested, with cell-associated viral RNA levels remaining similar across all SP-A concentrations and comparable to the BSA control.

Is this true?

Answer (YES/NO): NO